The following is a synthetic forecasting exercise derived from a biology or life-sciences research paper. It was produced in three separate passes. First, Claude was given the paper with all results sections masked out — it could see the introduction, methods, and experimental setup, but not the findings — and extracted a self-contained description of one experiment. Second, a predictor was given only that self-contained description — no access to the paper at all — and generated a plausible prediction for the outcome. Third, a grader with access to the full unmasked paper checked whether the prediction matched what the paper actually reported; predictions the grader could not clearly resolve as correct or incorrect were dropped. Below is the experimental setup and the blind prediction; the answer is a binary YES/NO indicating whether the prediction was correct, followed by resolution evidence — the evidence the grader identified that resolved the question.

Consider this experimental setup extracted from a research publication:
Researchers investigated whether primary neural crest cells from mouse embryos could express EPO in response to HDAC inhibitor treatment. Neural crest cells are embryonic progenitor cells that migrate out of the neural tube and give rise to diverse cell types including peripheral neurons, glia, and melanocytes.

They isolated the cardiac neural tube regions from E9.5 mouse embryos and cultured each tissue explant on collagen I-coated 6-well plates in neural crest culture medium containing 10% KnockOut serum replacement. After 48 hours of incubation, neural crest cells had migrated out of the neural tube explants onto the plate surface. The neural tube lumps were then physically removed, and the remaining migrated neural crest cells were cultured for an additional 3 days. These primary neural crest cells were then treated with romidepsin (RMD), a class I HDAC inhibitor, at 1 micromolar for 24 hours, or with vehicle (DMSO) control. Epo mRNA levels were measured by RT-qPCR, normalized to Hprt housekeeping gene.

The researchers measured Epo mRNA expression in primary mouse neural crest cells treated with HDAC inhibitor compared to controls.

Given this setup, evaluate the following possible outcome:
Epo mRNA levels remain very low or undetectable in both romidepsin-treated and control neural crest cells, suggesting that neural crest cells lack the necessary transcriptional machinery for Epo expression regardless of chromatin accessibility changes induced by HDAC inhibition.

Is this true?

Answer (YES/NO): NO